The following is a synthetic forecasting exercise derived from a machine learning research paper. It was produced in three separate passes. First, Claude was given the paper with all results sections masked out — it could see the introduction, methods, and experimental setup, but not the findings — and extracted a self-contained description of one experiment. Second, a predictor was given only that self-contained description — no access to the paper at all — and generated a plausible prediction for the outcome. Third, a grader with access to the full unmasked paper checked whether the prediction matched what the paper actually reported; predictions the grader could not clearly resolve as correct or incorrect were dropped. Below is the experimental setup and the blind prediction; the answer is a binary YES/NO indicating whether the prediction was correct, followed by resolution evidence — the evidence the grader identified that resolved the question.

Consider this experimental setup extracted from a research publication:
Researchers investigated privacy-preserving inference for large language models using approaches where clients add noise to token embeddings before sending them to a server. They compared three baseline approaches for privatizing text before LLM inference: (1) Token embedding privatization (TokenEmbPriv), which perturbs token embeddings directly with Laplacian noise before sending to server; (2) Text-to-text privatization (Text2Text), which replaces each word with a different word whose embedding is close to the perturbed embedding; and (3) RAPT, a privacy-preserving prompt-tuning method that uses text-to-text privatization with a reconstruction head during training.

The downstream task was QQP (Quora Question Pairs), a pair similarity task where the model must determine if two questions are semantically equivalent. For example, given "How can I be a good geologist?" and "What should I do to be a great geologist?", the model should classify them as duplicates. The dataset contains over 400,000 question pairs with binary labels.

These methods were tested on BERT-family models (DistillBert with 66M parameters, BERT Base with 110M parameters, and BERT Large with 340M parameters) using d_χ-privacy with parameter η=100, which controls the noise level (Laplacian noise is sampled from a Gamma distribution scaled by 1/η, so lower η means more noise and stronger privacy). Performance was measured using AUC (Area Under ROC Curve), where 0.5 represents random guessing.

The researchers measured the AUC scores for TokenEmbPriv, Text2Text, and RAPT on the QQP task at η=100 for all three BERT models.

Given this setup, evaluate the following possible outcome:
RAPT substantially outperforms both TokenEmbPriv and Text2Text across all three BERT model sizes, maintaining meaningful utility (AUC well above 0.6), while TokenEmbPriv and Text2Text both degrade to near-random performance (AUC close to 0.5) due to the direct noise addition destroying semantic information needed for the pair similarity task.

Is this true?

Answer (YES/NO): NO